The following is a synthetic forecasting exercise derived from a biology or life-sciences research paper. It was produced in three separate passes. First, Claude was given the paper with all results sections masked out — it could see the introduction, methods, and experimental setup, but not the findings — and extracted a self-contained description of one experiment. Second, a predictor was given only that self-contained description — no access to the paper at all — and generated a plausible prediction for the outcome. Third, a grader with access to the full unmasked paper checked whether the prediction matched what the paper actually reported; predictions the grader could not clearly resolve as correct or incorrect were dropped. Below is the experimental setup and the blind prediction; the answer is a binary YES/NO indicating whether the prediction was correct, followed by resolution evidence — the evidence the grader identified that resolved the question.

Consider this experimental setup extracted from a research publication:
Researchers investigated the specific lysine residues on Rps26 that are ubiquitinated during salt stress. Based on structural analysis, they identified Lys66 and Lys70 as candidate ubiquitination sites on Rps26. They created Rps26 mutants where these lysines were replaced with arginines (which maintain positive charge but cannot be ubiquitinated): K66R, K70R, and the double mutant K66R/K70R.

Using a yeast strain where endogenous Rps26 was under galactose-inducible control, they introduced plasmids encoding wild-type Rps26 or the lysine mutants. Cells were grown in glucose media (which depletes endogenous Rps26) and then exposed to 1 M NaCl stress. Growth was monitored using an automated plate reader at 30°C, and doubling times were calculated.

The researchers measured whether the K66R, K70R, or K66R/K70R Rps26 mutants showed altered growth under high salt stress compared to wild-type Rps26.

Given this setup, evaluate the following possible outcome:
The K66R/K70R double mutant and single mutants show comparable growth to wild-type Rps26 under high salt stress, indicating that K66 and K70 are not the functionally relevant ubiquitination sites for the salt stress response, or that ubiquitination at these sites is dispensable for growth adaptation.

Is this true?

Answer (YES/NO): NO